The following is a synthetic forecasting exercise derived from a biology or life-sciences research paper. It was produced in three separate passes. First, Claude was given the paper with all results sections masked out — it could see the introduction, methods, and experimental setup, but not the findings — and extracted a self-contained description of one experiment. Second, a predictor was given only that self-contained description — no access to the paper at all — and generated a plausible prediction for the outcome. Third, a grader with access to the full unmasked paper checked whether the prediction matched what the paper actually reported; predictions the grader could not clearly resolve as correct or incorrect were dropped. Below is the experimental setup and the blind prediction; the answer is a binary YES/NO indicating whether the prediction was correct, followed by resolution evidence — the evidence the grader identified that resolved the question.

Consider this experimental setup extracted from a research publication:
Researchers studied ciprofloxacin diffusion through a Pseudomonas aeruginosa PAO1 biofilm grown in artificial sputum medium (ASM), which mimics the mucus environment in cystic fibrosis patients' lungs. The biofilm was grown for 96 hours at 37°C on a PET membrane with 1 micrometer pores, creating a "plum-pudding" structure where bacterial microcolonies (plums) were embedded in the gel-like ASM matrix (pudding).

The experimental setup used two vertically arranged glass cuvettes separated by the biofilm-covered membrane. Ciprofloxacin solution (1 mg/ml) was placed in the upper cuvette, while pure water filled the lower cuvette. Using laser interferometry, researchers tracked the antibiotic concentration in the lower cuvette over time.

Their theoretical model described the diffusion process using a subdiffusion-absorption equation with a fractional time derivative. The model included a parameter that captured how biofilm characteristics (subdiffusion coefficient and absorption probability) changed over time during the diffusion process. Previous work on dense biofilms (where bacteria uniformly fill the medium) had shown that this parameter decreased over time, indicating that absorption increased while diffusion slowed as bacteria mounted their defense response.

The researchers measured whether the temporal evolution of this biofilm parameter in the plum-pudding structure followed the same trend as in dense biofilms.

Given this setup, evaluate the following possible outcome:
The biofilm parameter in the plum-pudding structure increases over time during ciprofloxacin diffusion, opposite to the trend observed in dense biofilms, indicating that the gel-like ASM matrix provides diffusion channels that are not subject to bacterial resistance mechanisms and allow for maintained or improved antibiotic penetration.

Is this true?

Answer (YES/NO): YES